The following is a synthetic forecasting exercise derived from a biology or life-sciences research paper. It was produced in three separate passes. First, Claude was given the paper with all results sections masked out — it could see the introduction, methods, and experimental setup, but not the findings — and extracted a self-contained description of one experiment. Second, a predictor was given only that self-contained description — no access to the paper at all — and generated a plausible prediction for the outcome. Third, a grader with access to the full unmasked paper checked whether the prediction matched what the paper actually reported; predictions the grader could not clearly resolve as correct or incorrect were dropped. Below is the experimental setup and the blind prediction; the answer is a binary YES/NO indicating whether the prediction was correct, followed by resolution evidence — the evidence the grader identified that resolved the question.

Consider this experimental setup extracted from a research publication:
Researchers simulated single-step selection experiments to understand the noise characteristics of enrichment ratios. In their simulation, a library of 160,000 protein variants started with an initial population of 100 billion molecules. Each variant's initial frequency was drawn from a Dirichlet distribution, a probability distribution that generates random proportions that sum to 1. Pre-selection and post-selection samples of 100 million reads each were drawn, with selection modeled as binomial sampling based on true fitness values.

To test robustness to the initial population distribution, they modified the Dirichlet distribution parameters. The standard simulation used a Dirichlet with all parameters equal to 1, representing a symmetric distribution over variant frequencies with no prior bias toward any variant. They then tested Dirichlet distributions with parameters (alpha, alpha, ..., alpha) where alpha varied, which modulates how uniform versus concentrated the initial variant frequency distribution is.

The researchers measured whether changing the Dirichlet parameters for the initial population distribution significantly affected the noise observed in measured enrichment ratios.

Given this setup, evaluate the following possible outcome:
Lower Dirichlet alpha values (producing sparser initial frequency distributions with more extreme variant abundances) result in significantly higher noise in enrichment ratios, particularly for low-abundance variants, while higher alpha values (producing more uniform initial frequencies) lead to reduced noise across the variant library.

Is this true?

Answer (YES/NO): NO